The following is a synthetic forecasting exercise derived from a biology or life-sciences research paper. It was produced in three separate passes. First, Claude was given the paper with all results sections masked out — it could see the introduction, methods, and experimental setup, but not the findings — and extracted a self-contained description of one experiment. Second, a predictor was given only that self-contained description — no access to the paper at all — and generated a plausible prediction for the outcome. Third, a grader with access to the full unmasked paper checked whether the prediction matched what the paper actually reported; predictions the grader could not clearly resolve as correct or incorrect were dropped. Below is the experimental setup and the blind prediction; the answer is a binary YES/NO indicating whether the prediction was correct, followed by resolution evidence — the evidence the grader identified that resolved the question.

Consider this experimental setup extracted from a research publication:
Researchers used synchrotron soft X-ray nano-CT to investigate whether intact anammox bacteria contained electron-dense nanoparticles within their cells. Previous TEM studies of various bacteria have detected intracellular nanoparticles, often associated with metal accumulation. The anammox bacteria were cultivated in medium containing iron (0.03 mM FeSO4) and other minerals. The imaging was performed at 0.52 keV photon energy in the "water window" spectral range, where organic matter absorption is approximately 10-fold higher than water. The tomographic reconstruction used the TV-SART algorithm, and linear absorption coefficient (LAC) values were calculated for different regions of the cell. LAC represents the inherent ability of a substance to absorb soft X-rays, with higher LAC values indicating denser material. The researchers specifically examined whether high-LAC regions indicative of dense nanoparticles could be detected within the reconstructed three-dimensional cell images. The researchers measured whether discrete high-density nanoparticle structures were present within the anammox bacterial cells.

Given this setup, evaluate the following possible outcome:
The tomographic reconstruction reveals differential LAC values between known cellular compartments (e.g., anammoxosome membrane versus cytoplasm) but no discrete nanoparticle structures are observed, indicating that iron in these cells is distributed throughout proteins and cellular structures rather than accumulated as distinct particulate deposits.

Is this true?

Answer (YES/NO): NO